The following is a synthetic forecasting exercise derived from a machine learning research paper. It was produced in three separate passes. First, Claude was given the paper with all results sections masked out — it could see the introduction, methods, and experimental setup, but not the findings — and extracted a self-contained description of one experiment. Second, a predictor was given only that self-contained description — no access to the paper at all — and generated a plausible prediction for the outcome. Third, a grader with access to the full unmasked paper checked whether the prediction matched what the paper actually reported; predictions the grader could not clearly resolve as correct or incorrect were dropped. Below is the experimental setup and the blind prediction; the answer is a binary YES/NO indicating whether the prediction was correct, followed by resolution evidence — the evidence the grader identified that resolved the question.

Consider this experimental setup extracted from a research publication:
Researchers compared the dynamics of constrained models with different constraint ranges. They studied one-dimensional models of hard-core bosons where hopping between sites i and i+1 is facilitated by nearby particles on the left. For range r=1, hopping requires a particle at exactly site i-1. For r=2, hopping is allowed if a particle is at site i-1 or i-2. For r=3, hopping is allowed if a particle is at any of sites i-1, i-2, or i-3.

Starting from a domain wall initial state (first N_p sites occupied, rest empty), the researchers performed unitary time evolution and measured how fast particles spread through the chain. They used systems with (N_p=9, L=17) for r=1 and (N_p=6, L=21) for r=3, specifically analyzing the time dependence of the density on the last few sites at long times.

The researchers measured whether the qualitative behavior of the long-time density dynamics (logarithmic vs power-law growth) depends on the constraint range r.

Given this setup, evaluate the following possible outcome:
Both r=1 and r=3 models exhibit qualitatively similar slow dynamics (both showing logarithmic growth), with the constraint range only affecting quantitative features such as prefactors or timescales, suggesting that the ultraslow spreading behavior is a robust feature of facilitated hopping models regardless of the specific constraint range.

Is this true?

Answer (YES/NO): YES